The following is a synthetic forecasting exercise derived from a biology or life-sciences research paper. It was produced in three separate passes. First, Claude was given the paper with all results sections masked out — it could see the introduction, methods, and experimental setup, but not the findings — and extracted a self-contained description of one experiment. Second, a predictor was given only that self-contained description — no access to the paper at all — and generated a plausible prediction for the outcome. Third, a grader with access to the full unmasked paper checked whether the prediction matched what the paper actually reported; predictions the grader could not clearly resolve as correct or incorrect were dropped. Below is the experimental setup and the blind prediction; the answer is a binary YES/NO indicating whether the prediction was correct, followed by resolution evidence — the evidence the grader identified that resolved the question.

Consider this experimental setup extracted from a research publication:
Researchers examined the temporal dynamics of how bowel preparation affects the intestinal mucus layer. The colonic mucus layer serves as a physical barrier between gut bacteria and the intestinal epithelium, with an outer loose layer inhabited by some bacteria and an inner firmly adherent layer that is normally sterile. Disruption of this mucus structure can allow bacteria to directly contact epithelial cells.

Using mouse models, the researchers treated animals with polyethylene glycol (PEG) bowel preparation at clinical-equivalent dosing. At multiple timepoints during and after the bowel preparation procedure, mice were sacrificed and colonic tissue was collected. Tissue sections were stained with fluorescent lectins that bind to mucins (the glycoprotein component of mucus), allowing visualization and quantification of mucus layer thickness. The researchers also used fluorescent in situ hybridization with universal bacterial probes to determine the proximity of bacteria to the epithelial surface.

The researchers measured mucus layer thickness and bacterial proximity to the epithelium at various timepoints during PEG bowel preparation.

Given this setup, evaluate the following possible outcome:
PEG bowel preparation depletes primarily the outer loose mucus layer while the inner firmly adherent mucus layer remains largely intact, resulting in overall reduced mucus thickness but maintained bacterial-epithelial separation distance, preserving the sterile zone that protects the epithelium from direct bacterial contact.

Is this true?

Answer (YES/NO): NO